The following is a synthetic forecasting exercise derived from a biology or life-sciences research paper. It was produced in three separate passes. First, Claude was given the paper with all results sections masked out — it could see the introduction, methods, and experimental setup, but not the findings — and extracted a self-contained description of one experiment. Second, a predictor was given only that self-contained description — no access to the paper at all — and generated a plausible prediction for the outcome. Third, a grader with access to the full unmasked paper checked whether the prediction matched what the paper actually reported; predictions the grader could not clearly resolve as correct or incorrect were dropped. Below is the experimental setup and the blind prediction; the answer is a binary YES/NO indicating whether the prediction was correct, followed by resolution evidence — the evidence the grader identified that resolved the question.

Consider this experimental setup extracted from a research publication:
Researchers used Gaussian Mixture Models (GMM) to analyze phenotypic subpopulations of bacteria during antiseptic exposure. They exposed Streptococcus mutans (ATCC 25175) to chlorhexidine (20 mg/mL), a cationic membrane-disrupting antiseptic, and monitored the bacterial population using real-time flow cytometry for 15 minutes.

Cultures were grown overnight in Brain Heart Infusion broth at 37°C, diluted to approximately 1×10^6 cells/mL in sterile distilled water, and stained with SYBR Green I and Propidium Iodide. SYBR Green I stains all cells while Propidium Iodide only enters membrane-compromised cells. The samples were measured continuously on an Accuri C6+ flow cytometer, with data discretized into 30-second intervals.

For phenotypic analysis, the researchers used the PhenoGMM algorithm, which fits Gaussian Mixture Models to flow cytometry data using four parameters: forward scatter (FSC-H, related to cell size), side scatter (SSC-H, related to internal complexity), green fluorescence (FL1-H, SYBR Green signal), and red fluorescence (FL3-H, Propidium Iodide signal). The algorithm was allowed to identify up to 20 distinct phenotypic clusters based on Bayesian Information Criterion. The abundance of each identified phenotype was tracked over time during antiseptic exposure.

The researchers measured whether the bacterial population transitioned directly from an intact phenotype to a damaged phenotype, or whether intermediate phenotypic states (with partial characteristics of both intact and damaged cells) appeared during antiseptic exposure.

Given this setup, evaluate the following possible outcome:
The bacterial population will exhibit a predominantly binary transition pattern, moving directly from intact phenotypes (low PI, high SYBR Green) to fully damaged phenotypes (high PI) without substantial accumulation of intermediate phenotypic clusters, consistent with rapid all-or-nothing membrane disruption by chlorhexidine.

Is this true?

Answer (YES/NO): NO